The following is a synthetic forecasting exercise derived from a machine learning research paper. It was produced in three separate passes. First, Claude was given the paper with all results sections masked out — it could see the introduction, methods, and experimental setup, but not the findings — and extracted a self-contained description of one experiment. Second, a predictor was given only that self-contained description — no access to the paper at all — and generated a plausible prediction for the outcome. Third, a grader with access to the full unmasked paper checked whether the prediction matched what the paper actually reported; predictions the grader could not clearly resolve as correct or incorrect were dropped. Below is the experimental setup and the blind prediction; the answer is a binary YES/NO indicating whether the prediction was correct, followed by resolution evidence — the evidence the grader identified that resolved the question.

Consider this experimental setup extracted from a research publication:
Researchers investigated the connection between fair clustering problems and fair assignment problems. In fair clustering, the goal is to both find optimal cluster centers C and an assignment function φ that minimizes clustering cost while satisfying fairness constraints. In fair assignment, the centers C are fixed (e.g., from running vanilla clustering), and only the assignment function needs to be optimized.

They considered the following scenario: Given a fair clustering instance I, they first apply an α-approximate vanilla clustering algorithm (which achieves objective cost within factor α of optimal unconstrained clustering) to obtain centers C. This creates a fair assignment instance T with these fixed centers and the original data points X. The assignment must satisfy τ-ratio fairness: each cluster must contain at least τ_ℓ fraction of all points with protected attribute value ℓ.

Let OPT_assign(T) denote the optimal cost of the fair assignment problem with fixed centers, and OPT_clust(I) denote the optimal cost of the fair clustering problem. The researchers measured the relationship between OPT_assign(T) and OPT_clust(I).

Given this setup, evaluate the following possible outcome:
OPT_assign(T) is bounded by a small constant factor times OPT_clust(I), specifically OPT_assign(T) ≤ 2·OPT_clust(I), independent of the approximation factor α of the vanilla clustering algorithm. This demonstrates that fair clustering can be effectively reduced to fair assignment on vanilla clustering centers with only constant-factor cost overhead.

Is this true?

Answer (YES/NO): NO